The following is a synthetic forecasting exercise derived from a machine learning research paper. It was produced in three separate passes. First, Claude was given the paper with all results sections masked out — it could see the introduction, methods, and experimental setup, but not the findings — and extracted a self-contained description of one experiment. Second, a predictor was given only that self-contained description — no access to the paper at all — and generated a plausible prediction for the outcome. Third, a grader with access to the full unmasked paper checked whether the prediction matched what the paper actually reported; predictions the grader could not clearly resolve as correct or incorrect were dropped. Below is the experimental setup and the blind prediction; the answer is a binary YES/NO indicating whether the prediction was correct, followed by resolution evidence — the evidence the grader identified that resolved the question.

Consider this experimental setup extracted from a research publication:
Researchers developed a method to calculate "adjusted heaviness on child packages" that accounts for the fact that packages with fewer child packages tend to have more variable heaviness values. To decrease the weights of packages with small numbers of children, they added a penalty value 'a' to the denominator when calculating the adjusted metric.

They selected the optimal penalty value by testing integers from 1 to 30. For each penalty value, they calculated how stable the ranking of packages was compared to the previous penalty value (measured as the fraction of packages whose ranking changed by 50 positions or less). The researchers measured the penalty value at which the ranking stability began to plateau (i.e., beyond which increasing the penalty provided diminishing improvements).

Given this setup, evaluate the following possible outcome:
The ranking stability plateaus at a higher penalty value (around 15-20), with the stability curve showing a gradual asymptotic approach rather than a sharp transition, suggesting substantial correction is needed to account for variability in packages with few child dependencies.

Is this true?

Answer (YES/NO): NO